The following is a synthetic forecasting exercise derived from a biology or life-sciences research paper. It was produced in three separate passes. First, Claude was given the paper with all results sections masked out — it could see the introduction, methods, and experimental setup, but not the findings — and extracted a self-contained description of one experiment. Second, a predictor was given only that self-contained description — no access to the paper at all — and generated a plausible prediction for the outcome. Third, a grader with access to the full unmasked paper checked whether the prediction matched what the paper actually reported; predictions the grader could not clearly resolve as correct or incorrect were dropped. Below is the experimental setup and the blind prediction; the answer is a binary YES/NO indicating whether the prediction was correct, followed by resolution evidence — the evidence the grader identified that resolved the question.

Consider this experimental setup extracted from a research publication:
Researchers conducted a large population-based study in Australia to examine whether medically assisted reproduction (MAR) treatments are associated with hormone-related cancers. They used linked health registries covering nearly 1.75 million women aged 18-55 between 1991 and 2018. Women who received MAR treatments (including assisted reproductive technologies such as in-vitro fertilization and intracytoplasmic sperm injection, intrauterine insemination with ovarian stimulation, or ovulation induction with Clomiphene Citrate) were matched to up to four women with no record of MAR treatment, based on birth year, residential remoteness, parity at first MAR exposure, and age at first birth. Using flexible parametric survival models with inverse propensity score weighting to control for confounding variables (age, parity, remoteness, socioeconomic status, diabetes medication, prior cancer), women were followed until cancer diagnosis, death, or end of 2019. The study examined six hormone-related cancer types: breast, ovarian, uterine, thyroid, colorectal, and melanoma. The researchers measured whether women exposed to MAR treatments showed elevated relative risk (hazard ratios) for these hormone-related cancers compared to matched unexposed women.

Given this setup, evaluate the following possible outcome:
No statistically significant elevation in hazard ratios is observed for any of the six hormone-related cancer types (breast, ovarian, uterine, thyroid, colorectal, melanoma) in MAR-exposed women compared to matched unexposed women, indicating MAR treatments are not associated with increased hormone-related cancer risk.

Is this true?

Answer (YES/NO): NO